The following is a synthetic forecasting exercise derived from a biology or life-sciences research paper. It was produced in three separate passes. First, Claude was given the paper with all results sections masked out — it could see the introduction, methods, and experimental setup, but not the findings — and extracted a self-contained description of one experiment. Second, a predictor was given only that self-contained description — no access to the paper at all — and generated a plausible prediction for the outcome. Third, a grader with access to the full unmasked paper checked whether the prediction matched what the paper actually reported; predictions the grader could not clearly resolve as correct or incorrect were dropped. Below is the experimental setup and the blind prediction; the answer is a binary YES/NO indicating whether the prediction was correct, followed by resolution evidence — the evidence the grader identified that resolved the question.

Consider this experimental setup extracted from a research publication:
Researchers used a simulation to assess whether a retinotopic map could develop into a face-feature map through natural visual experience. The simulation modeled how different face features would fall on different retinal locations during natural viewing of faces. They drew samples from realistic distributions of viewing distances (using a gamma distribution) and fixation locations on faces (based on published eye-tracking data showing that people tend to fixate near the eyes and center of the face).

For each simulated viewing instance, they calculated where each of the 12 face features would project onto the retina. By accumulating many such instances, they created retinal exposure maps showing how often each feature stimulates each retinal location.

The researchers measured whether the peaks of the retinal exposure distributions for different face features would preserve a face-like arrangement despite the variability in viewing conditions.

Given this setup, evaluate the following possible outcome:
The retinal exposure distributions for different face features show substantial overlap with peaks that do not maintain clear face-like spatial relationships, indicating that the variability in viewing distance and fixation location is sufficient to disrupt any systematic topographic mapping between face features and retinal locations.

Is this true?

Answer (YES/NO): NO